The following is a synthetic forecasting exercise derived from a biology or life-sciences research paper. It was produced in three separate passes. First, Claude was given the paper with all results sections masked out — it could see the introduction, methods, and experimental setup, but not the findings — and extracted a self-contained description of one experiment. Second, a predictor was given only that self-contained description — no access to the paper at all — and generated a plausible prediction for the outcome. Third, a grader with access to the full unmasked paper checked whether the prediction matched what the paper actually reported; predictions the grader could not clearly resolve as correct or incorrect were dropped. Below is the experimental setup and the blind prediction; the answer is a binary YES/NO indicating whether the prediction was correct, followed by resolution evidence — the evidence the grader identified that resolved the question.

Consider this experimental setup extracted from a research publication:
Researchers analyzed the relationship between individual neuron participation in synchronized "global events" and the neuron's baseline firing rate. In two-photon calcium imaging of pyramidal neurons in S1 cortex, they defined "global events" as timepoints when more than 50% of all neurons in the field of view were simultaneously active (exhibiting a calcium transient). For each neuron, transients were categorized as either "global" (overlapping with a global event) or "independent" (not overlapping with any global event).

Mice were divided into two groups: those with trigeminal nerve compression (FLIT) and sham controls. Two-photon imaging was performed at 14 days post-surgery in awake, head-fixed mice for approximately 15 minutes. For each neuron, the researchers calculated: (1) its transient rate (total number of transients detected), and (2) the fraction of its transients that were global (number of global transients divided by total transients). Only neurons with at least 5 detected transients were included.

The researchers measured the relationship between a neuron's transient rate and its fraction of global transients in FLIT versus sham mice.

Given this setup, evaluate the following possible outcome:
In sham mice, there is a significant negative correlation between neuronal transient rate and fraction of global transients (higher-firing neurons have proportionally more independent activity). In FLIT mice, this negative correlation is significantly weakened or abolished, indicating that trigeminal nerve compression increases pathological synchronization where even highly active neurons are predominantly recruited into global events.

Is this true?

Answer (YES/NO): NO